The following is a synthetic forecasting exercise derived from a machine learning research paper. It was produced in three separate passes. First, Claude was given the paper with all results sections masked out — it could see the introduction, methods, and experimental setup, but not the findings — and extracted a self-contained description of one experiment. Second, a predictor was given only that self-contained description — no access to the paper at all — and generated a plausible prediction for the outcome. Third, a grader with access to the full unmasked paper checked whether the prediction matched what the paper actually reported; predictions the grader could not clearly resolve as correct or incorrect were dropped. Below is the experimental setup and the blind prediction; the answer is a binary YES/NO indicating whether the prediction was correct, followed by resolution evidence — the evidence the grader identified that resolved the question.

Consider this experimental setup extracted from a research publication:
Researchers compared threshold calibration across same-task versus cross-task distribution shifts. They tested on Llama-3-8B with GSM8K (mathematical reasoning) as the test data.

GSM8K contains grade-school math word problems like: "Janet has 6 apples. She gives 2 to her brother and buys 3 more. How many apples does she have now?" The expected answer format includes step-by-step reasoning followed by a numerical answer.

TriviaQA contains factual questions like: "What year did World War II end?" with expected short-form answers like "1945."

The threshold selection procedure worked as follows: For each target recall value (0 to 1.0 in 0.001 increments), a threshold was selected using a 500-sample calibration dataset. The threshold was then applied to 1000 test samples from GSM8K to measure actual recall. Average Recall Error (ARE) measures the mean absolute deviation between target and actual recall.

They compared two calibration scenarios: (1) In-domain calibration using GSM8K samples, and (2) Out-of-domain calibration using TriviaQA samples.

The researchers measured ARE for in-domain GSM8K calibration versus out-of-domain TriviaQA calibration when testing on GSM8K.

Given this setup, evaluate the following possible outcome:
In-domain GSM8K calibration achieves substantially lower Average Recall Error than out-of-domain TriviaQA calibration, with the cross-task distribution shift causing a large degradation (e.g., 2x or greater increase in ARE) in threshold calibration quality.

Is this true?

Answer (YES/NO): YES